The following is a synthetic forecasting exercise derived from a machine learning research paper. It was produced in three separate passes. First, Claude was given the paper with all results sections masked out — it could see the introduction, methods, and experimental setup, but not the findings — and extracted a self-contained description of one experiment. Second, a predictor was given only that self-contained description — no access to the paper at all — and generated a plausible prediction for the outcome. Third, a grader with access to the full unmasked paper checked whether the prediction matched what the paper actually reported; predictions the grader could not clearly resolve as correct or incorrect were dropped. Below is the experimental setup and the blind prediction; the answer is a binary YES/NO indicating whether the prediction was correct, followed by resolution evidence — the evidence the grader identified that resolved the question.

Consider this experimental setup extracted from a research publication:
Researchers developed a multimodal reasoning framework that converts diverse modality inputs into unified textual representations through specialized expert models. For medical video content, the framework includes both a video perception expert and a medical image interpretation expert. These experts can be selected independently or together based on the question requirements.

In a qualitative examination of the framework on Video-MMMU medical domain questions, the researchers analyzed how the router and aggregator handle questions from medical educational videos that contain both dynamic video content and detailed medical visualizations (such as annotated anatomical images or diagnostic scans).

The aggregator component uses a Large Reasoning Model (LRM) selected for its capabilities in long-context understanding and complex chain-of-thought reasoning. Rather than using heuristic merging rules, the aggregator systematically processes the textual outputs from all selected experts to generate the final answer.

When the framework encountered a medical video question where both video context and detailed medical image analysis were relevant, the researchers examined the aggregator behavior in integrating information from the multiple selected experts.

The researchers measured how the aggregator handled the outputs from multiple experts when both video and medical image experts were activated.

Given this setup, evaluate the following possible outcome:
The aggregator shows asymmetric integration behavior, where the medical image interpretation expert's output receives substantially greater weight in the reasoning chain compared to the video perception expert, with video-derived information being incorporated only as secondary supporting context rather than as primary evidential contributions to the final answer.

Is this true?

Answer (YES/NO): YES